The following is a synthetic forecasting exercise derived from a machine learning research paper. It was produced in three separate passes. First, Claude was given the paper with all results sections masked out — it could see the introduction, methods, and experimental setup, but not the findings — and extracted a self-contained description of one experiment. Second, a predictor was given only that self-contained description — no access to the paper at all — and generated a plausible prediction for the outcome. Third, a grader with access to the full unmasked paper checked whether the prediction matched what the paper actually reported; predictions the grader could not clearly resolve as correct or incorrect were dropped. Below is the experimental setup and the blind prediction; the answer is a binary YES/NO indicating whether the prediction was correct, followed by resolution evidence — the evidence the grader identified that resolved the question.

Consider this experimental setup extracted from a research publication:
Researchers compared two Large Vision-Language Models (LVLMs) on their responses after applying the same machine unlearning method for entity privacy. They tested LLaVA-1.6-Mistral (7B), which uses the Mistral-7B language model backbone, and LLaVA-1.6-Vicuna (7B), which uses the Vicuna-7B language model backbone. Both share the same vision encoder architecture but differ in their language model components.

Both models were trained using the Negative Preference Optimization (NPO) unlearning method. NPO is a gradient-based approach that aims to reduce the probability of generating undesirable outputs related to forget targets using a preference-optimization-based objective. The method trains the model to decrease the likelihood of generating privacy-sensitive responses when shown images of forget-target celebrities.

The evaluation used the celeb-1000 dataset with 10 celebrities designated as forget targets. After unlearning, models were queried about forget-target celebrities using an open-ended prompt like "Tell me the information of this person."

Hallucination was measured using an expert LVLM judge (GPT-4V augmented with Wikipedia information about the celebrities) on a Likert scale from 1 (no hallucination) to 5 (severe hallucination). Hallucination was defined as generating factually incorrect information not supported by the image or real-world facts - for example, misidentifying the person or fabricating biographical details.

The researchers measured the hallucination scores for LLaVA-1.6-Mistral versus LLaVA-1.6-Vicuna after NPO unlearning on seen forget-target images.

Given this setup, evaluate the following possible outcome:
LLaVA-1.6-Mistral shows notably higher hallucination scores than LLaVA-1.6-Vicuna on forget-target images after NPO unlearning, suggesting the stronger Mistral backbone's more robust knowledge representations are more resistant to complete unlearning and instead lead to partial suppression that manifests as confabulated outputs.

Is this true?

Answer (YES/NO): NO